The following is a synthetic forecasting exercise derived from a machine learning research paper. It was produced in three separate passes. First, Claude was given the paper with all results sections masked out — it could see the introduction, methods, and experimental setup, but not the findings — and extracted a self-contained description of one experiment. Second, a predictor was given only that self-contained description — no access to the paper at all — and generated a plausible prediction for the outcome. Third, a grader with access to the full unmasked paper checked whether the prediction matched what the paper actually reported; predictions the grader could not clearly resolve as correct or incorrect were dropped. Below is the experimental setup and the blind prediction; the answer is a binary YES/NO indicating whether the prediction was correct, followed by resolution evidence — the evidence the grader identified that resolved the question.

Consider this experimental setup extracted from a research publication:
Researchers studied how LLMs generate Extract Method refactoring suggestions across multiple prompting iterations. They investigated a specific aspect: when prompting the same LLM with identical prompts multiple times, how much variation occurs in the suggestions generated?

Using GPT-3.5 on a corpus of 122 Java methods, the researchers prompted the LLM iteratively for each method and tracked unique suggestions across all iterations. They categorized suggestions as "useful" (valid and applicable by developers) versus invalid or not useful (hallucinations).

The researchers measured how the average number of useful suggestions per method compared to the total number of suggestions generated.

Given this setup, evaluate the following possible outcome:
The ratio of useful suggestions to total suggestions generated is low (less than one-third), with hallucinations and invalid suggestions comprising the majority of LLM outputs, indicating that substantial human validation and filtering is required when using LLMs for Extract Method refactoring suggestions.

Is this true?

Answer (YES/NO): NO